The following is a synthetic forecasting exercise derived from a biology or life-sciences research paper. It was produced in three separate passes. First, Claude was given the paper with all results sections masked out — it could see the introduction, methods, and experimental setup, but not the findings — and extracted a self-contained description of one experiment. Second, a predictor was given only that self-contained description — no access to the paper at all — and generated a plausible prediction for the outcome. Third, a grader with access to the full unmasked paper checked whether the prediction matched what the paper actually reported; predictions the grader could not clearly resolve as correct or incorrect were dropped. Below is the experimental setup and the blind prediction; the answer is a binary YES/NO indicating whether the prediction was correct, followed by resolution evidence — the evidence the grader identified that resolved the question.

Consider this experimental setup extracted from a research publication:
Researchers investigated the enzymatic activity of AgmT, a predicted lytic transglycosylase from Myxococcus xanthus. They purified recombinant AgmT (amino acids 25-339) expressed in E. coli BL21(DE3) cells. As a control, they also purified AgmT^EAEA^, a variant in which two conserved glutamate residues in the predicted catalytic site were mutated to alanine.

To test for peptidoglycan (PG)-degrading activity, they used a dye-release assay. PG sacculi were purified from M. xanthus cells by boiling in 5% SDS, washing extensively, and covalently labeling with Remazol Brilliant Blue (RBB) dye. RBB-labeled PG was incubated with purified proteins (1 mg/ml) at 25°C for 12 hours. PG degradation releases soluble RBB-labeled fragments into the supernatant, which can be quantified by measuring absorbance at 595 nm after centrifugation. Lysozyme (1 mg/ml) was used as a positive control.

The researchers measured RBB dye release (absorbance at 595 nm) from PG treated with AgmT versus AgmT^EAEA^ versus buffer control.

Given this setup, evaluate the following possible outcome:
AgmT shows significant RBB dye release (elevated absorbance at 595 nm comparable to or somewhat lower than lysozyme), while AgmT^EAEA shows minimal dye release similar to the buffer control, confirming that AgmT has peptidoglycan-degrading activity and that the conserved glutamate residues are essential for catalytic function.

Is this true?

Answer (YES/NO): YES